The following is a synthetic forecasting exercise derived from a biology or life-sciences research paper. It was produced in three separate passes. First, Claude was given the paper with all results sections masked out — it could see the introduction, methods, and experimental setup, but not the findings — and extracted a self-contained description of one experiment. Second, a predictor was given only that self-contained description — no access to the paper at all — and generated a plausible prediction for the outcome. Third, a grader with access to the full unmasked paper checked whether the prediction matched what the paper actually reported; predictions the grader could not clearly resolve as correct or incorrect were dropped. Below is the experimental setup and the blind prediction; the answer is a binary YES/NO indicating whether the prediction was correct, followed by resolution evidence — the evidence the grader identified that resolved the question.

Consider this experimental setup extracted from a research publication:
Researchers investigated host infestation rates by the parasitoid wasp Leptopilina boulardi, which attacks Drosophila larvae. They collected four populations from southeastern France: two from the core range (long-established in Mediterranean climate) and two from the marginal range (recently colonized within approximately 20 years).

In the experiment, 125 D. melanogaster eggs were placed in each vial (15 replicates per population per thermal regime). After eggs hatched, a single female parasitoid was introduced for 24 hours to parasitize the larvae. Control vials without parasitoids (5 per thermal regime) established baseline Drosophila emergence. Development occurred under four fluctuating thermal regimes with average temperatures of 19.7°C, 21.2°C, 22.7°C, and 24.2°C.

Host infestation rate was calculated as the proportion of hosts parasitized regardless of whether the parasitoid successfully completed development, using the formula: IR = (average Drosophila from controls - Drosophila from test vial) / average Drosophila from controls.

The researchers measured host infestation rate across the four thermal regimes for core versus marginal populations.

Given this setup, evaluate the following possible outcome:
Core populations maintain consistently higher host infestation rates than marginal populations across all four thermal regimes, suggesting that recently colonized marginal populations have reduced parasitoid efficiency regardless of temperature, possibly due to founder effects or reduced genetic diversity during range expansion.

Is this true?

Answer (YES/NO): NO